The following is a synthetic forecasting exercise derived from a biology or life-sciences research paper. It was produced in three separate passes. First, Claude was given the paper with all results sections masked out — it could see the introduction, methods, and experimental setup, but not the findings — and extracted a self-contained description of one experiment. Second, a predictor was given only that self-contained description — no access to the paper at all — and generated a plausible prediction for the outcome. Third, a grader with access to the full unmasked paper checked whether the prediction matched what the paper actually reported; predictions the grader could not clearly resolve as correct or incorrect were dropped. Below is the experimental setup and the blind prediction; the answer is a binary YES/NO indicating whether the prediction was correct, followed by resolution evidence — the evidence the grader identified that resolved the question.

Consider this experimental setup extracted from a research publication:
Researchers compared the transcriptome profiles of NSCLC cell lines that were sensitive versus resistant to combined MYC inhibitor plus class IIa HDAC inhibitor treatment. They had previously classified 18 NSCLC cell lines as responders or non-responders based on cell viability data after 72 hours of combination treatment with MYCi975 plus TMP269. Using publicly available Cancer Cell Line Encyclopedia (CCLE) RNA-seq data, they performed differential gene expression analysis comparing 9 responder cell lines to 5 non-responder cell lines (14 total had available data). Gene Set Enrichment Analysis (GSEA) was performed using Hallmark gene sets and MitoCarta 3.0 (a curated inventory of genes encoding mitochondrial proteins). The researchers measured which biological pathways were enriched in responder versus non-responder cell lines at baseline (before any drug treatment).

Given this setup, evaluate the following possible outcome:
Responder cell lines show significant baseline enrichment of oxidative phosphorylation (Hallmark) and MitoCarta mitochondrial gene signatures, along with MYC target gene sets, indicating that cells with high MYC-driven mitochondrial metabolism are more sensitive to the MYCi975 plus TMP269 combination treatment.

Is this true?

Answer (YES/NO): YES